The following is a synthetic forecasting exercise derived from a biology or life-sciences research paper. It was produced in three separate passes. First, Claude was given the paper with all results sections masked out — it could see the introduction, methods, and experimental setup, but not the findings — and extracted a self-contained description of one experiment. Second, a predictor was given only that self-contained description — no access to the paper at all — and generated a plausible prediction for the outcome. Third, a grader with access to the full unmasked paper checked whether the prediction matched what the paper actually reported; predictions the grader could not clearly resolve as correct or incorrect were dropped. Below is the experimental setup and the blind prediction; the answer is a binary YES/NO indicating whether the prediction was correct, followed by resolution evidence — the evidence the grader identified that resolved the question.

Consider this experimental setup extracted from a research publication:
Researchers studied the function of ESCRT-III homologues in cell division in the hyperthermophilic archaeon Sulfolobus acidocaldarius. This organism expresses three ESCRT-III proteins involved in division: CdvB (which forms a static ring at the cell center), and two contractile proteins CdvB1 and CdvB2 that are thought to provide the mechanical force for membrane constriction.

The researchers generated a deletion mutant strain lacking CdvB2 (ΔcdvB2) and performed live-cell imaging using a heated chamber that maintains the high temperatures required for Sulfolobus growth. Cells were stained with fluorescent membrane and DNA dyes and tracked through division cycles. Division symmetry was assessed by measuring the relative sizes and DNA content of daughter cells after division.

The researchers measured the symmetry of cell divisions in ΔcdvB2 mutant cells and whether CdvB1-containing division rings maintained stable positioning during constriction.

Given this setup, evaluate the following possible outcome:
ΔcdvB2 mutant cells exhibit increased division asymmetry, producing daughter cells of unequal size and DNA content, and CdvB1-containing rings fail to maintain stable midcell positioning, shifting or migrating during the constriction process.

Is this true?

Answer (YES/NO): YES